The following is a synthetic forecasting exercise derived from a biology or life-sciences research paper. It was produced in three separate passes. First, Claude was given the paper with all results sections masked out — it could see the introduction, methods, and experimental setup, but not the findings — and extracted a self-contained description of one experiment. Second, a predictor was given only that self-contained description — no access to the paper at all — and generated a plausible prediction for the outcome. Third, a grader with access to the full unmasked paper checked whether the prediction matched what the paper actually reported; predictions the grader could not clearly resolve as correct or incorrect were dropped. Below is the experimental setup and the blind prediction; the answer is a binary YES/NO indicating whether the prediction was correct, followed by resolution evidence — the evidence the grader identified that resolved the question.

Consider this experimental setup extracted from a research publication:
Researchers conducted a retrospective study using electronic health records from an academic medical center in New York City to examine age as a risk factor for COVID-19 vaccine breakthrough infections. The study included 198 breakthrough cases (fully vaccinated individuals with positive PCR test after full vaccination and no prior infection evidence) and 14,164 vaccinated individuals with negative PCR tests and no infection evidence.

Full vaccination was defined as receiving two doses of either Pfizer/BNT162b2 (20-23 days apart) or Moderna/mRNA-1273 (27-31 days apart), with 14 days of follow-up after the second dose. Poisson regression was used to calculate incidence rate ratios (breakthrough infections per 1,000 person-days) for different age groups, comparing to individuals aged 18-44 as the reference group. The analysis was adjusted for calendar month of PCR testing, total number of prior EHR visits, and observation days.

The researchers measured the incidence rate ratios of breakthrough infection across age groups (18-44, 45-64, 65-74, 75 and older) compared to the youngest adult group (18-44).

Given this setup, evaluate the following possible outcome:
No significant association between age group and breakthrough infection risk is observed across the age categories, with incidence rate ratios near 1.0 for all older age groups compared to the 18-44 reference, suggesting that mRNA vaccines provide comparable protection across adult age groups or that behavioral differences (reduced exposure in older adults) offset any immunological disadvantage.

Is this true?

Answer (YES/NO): NO